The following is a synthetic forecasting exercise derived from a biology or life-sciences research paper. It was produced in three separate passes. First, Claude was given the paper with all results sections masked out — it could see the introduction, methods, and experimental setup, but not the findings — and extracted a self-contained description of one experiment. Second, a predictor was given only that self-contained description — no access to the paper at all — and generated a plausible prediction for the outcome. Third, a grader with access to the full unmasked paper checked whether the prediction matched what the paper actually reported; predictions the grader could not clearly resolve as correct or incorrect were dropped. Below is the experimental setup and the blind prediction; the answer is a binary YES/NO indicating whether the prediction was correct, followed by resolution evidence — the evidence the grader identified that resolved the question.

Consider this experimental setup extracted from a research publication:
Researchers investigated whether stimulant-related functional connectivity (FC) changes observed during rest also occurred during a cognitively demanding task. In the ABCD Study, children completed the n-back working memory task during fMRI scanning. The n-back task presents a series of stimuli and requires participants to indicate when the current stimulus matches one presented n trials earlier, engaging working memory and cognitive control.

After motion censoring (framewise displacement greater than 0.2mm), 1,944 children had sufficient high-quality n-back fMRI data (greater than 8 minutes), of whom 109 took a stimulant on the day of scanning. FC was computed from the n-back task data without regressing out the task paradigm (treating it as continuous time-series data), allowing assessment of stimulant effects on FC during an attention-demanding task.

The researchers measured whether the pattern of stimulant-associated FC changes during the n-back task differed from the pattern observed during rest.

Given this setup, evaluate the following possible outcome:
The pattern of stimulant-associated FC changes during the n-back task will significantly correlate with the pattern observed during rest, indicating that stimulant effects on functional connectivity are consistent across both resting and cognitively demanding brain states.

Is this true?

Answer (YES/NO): YES